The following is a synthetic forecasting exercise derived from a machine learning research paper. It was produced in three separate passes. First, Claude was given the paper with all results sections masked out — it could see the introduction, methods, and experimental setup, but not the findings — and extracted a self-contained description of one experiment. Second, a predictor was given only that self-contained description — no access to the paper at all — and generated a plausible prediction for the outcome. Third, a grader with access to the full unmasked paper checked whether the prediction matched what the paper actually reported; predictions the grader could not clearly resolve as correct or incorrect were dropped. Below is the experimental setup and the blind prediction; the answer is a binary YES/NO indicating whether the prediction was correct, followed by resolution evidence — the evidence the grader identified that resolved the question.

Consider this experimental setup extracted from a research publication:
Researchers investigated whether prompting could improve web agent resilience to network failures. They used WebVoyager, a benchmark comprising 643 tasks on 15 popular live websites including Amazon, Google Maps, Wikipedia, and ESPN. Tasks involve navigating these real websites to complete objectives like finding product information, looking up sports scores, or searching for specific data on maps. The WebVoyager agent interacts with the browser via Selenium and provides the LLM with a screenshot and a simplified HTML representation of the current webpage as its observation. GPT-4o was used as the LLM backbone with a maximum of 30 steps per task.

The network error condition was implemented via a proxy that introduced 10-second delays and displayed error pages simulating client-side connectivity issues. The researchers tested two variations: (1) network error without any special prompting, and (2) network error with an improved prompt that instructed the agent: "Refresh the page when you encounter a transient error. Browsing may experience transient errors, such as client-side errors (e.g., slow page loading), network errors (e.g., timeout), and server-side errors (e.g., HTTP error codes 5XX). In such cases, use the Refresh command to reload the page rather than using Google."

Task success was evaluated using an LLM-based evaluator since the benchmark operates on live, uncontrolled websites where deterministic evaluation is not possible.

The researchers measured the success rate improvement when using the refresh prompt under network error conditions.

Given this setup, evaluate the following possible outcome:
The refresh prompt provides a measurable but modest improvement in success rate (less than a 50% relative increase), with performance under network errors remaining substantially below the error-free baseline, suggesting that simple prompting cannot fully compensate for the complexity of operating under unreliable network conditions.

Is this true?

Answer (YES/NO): NO